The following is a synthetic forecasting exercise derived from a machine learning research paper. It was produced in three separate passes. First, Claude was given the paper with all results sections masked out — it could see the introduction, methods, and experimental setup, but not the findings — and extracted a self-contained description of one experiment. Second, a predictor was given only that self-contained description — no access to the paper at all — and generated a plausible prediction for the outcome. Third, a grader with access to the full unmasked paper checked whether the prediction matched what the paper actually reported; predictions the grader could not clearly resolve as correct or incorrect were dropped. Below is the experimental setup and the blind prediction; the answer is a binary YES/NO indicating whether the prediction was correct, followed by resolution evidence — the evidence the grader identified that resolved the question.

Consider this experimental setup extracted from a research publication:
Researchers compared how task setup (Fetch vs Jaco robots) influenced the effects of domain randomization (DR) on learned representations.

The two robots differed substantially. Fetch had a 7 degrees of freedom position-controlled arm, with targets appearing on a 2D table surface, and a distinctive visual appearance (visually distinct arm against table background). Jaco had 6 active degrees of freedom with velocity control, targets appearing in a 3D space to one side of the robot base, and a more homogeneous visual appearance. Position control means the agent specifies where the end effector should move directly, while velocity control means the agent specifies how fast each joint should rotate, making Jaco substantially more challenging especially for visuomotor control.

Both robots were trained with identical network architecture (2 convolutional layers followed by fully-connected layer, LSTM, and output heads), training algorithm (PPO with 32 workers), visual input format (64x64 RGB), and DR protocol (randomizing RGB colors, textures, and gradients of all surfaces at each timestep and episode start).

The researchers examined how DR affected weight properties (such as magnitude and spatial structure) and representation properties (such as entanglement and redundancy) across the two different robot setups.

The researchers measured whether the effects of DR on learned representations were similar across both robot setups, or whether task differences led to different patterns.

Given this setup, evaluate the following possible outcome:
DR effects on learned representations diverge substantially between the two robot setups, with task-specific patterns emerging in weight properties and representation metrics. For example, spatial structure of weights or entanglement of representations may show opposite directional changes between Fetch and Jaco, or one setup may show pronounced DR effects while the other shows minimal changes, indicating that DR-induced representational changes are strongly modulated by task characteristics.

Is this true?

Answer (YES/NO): YES